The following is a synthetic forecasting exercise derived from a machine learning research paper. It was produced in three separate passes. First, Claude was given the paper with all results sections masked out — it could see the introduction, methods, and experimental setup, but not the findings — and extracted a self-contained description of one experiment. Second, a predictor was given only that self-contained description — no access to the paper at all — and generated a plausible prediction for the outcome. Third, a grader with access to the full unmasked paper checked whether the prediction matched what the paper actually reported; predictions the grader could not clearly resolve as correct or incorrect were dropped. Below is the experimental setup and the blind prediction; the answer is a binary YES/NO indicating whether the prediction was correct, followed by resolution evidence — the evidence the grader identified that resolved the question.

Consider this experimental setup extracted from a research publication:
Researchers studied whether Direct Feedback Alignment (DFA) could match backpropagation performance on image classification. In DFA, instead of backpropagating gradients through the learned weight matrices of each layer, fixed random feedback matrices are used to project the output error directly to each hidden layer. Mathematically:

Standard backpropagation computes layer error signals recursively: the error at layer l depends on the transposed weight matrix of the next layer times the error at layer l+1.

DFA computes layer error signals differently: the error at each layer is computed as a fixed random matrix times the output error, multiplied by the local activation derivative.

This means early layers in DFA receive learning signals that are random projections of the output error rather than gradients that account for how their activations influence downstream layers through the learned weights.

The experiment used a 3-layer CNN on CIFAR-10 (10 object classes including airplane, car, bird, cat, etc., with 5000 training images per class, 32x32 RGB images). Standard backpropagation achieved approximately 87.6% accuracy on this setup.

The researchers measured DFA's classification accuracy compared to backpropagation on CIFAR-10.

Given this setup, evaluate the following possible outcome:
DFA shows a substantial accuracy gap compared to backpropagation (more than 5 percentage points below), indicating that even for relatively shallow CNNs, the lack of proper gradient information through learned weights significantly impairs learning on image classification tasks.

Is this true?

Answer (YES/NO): YES